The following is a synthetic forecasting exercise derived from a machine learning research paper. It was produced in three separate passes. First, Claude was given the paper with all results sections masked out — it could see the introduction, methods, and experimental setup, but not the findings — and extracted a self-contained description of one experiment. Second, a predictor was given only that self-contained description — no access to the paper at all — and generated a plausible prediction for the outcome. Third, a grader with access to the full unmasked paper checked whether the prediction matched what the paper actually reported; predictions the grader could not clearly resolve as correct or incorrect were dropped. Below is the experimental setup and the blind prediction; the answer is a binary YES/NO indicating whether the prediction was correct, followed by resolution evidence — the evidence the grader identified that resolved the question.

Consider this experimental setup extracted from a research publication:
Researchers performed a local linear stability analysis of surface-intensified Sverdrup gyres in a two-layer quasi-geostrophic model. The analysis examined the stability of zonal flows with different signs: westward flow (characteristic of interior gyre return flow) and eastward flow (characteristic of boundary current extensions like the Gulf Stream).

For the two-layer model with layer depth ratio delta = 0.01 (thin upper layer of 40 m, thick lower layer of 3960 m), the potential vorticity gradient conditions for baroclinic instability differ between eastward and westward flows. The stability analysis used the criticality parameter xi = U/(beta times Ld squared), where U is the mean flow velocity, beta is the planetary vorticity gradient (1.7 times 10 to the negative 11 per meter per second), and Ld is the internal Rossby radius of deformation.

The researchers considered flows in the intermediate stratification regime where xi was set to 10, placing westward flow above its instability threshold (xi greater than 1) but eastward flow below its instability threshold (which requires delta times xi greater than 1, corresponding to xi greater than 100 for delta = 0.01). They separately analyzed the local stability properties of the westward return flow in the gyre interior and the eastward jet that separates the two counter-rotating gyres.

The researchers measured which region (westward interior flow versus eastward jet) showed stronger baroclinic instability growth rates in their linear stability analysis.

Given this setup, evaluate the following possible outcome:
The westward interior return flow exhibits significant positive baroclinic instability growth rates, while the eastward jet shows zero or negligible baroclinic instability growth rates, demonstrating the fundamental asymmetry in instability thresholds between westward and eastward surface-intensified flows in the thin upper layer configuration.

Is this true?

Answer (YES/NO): YES